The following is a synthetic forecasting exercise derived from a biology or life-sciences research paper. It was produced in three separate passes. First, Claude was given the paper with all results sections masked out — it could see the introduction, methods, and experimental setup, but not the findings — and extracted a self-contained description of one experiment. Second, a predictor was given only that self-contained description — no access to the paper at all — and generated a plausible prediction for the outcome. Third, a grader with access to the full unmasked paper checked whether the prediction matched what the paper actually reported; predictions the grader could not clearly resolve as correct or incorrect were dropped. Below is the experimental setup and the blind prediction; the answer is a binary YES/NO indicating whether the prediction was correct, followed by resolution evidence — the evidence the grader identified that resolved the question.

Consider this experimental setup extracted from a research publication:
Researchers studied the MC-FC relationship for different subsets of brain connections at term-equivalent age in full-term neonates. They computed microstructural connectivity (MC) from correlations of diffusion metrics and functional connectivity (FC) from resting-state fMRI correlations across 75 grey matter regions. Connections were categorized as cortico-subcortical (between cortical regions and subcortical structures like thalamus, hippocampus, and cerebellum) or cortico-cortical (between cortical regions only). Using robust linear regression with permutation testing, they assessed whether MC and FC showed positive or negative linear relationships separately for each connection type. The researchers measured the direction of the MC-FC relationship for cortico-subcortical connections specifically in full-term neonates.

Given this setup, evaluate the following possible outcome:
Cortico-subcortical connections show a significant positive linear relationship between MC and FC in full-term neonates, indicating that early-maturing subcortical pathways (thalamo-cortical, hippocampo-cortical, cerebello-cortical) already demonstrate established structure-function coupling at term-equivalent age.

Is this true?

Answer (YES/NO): NO